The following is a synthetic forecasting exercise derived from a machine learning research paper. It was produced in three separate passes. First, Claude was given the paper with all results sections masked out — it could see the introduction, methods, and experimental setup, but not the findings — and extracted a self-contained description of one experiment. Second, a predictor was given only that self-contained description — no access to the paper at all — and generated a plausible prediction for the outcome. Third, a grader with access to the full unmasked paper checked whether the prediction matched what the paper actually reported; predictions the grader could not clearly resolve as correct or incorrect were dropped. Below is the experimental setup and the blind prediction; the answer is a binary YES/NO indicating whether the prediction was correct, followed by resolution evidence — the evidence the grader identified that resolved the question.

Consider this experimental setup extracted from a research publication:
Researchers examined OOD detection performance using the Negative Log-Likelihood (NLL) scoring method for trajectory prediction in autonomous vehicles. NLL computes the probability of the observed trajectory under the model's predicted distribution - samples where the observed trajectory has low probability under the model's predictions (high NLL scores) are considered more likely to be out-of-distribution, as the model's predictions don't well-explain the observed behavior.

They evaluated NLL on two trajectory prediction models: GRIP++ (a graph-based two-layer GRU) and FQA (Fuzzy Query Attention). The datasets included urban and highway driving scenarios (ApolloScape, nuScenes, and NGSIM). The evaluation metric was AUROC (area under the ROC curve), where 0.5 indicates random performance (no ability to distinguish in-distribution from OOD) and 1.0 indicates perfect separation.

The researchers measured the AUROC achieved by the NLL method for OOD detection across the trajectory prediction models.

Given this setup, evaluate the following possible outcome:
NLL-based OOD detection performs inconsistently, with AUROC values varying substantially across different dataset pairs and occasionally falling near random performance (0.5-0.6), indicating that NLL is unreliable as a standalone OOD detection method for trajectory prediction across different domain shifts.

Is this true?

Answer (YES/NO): NO